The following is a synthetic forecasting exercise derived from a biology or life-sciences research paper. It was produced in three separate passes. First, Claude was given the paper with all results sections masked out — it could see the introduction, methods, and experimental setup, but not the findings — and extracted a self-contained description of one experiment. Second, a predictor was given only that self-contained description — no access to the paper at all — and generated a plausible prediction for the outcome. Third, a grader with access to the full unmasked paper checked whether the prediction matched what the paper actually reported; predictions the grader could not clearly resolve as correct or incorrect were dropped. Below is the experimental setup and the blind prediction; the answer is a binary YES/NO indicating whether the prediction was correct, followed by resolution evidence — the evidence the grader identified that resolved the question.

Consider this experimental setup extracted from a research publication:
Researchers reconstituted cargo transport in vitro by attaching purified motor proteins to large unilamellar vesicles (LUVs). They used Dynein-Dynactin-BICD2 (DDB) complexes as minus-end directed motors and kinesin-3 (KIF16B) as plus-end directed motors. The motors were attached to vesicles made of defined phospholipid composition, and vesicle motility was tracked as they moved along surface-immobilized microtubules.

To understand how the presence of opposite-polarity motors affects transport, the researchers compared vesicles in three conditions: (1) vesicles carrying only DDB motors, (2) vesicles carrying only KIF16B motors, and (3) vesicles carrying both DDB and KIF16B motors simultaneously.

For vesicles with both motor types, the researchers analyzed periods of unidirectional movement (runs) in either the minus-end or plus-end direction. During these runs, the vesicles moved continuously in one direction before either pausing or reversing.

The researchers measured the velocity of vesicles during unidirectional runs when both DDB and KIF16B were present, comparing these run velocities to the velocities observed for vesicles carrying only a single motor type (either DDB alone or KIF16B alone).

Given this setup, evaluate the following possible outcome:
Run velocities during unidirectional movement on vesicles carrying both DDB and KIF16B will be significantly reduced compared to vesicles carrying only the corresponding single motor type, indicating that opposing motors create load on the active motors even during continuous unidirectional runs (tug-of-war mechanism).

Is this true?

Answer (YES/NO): NO